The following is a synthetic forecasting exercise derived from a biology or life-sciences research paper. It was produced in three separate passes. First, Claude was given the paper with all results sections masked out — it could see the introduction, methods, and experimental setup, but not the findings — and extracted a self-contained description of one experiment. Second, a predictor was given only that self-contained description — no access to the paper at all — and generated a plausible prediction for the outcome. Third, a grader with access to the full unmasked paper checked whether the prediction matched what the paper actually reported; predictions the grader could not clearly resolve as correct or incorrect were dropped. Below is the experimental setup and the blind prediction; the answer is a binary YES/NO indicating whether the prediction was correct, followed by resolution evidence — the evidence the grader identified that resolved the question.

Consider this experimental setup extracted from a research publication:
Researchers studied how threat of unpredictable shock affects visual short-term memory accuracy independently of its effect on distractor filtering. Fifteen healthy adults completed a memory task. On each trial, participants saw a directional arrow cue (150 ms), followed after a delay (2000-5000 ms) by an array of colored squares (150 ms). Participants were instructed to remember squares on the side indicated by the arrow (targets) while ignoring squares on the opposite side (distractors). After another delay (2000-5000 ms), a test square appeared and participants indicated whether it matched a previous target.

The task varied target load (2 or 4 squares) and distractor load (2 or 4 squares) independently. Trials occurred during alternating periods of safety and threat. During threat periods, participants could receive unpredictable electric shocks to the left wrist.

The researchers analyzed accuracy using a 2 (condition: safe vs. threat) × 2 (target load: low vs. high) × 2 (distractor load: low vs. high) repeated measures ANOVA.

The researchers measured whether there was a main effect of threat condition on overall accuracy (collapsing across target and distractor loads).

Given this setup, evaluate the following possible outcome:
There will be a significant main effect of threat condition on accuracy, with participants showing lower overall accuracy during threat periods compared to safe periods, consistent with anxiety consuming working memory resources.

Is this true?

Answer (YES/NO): NO